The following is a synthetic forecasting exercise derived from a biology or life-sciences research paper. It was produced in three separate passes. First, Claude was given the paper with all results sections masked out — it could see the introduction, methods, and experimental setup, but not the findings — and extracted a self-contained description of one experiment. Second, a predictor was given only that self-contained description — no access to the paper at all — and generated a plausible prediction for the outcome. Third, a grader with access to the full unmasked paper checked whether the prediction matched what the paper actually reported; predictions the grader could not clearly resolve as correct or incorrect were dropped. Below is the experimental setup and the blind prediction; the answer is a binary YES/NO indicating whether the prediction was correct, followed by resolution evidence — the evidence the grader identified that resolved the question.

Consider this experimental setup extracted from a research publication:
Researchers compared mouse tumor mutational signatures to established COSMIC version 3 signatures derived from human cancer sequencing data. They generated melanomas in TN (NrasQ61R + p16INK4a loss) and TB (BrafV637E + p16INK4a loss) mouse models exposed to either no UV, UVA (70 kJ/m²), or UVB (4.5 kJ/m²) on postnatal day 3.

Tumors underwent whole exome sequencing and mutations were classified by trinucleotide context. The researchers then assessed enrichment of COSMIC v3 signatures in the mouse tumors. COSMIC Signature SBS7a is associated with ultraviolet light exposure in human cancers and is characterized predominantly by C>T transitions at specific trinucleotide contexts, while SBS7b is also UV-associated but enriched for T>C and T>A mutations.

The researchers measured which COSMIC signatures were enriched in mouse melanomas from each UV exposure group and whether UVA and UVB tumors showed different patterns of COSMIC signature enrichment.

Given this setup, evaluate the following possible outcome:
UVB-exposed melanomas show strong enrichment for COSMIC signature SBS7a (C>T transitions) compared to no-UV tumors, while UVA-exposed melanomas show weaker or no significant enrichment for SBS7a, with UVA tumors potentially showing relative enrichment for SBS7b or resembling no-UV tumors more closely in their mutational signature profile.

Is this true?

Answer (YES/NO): NO